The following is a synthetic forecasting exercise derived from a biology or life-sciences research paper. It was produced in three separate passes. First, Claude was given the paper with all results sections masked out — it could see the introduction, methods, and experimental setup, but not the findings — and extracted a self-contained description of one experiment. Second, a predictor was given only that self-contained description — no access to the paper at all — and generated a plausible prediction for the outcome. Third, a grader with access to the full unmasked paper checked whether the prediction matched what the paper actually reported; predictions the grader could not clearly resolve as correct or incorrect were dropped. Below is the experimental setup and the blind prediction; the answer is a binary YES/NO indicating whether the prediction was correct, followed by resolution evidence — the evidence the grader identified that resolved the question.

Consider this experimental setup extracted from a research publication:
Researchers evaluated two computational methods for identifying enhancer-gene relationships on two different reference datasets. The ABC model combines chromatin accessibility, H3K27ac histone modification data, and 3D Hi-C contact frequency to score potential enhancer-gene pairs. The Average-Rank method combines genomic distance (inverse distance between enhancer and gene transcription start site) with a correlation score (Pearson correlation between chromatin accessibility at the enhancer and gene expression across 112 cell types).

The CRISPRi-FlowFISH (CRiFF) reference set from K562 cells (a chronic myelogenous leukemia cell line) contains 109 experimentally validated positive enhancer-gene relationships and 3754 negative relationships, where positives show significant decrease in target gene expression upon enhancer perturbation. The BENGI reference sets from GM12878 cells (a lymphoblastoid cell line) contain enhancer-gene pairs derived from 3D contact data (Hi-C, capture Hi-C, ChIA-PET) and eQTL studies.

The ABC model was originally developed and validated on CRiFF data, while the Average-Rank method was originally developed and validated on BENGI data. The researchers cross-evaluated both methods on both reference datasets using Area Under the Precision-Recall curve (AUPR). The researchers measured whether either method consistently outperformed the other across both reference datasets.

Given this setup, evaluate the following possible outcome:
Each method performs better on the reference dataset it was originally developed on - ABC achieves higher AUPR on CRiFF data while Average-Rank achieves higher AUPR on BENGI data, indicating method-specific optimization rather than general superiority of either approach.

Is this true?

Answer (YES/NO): YES